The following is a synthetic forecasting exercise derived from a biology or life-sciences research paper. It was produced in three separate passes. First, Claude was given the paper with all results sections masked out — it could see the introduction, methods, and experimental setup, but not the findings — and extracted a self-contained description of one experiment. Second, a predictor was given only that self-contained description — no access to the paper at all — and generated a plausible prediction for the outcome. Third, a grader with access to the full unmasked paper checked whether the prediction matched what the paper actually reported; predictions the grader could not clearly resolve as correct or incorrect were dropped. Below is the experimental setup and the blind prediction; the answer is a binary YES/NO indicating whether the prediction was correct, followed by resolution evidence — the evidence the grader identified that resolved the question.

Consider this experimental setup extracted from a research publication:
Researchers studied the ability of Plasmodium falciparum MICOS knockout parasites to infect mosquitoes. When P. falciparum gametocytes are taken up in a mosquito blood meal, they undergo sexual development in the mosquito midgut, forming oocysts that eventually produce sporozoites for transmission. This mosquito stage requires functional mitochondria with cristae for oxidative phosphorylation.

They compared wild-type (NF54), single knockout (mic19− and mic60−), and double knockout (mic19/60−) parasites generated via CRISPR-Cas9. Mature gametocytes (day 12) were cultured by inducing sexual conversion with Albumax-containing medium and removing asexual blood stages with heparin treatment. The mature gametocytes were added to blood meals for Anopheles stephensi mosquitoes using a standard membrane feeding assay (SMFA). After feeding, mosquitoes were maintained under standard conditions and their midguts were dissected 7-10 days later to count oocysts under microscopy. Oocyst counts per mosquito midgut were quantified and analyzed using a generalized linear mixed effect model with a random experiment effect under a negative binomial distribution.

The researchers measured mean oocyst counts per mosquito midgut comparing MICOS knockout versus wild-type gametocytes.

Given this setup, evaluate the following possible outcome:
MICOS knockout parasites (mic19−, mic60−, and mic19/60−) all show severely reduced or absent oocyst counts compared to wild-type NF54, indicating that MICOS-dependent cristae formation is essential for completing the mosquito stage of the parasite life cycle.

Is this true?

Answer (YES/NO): NO